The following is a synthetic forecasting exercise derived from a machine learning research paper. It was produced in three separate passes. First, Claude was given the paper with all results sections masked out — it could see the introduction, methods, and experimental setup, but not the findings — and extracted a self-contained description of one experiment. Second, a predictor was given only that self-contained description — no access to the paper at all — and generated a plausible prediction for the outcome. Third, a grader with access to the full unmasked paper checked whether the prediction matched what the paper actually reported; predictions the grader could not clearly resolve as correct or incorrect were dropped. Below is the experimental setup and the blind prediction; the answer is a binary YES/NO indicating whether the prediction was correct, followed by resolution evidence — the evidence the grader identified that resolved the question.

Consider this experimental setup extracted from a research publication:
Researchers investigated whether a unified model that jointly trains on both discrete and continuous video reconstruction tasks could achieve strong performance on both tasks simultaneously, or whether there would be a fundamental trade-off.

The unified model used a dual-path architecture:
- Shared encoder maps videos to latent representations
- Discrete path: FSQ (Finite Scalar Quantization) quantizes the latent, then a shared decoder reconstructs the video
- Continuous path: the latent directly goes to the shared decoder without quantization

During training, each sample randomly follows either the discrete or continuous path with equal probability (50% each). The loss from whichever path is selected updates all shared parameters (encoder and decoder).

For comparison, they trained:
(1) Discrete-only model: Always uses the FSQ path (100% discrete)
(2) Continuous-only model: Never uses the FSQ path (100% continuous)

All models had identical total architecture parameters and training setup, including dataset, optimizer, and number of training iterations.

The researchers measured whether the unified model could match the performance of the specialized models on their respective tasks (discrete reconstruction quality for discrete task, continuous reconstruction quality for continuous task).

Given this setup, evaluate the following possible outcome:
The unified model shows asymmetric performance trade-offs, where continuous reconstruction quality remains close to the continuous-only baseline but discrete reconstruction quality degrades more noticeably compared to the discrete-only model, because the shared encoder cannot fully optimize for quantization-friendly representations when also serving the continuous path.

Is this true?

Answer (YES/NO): NO